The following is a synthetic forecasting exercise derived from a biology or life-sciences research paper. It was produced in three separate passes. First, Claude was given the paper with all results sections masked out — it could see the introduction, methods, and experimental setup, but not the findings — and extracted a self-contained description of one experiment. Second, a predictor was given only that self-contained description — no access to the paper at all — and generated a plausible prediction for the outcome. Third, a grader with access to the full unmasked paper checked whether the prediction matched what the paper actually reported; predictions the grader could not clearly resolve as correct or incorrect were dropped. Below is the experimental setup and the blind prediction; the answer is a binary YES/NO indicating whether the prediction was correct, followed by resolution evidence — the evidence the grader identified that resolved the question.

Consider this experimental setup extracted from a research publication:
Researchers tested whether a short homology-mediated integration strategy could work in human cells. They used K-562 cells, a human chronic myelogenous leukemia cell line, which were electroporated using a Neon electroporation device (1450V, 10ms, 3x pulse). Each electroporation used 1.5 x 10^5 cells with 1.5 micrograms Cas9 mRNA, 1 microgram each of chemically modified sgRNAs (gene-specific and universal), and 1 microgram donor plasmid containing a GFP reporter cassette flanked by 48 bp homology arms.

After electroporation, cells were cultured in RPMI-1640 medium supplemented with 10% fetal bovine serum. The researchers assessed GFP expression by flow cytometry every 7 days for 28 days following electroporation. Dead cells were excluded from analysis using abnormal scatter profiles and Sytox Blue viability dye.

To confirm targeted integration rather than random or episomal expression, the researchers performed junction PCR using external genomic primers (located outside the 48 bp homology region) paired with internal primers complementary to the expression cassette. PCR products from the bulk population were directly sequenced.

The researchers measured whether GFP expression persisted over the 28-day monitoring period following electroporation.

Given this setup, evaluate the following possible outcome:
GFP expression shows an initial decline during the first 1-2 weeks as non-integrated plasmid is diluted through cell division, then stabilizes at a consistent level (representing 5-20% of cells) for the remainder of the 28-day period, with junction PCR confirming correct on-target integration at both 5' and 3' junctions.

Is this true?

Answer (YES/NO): NO